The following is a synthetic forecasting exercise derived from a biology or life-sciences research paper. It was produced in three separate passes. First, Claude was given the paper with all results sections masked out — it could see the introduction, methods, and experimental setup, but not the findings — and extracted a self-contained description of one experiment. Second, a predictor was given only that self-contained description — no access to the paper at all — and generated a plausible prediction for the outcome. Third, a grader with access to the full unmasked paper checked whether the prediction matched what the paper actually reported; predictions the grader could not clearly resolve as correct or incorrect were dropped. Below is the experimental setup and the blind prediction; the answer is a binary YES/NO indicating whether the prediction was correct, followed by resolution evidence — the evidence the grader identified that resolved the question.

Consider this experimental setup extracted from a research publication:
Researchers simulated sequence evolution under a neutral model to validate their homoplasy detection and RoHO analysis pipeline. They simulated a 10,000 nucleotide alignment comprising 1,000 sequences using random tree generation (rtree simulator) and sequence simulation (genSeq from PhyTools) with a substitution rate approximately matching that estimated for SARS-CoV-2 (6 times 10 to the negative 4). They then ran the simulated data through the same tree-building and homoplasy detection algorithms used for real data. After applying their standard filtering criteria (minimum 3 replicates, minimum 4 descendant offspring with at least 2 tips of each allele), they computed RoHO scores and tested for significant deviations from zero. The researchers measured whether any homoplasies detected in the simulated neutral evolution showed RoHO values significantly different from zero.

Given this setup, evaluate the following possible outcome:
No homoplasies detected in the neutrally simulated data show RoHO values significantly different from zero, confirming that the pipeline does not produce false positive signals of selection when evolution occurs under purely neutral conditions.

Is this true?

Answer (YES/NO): YES